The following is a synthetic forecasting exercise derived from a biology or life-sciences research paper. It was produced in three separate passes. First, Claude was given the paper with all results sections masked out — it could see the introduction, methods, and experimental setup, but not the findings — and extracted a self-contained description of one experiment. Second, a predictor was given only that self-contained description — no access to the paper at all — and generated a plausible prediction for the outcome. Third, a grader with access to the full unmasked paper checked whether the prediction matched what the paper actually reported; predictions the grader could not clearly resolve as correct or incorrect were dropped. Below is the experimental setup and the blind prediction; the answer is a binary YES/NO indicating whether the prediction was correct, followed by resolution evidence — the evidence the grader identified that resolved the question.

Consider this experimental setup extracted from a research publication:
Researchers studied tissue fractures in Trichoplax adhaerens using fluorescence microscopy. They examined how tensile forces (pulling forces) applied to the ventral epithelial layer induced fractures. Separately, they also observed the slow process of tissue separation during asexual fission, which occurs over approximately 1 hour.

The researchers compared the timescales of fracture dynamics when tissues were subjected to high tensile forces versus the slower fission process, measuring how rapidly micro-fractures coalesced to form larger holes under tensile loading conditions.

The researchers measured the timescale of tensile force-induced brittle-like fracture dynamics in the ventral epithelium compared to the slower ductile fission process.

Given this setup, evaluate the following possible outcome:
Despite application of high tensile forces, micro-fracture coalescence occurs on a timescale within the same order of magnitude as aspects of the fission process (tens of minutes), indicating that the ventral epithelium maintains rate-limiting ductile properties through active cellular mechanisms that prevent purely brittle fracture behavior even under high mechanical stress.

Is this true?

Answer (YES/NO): NO